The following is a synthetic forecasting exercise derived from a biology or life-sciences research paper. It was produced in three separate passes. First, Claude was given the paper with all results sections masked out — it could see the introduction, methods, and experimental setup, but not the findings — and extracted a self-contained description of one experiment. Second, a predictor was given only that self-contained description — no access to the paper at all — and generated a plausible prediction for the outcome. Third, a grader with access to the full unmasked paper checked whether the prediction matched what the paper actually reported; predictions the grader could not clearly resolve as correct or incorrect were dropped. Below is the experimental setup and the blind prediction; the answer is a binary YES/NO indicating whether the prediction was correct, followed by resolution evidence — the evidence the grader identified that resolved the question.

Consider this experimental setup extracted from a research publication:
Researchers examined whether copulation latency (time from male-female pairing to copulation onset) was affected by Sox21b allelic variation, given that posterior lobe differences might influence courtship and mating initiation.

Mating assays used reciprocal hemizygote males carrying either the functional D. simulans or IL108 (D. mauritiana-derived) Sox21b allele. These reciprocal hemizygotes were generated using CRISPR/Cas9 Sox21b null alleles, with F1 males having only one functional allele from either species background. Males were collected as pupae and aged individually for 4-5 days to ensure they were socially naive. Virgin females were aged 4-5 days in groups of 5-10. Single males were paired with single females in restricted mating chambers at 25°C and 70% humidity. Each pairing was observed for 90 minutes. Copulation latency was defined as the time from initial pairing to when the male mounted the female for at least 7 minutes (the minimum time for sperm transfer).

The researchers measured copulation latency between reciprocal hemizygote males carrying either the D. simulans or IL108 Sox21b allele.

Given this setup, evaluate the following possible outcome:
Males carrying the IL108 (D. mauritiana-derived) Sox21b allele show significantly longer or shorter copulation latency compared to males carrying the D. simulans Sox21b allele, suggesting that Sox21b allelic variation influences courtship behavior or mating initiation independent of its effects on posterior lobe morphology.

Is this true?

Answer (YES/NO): NO